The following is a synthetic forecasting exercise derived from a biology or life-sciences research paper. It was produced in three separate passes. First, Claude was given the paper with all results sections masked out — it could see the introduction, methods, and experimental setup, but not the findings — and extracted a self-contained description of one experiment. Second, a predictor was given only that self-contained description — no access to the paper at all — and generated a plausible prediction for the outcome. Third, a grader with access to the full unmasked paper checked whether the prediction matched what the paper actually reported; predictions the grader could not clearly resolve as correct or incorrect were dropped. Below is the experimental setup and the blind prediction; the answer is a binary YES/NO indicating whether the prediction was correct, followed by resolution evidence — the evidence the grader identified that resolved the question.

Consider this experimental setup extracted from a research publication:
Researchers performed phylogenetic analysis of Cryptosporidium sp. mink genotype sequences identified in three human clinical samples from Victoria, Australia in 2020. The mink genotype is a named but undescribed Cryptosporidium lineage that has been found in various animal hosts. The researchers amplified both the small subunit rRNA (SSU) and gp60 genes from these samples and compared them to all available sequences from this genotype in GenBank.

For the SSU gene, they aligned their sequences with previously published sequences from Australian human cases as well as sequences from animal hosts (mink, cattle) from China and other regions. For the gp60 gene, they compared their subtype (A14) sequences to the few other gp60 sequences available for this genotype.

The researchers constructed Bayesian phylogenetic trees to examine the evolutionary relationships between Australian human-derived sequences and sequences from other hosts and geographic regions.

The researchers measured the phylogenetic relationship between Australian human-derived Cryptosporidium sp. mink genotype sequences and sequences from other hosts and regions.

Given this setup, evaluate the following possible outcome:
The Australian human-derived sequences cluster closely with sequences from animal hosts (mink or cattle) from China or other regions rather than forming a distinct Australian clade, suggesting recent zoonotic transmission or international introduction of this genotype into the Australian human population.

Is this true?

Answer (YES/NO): NO